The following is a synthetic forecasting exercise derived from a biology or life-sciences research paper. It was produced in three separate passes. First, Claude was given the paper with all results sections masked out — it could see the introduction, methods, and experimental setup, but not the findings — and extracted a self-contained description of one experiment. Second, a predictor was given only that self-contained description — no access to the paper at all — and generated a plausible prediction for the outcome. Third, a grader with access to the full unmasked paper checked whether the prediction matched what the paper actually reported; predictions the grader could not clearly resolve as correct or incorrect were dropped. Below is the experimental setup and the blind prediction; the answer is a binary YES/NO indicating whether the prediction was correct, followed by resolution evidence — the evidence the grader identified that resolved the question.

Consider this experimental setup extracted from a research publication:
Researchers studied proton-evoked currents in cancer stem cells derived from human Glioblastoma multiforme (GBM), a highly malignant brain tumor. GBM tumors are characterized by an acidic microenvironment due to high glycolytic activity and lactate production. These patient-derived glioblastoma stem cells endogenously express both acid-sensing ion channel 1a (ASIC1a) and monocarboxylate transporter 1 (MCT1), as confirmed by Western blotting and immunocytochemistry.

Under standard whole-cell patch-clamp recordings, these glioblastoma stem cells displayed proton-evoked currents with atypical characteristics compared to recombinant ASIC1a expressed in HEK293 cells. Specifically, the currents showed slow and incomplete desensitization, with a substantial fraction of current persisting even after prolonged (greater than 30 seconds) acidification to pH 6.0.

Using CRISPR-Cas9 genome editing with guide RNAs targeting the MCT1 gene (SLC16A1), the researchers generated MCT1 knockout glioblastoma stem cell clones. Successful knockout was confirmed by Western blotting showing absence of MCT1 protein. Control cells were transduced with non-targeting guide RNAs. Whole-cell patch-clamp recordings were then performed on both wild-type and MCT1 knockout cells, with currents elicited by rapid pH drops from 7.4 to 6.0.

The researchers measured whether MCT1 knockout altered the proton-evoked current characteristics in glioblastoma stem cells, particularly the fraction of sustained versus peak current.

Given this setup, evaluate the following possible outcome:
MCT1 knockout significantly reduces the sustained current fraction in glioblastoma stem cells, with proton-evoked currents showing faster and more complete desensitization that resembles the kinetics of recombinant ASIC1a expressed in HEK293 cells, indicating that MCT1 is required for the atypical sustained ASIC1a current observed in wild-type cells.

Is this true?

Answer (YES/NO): YES